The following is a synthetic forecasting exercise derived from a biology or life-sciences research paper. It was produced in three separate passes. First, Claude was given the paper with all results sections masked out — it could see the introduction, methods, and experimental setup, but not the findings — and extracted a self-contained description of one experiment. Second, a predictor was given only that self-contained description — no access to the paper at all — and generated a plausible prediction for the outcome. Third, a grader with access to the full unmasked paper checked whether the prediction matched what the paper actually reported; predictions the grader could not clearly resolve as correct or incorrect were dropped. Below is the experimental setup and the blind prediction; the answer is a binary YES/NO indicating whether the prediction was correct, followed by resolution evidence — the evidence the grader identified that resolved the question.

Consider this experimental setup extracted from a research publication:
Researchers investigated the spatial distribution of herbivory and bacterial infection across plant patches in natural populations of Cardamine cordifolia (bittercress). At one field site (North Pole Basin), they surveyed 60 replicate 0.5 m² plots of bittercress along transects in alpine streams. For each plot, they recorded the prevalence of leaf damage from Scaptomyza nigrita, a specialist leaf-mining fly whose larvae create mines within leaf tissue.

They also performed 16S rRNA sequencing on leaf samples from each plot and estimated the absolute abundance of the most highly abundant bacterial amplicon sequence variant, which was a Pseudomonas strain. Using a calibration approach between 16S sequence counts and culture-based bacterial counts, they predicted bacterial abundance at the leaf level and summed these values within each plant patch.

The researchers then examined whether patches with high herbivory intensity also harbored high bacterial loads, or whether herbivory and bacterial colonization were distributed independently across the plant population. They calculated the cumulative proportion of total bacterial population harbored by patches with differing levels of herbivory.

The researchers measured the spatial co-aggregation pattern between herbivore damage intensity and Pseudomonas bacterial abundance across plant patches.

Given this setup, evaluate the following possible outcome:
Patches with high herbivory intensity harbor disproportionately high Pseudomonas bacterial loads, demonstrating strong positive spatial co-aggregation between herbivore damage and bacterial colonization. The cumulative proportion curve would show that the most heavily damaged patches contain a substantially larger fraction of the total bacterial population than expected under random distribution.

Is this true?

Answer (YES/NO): YES